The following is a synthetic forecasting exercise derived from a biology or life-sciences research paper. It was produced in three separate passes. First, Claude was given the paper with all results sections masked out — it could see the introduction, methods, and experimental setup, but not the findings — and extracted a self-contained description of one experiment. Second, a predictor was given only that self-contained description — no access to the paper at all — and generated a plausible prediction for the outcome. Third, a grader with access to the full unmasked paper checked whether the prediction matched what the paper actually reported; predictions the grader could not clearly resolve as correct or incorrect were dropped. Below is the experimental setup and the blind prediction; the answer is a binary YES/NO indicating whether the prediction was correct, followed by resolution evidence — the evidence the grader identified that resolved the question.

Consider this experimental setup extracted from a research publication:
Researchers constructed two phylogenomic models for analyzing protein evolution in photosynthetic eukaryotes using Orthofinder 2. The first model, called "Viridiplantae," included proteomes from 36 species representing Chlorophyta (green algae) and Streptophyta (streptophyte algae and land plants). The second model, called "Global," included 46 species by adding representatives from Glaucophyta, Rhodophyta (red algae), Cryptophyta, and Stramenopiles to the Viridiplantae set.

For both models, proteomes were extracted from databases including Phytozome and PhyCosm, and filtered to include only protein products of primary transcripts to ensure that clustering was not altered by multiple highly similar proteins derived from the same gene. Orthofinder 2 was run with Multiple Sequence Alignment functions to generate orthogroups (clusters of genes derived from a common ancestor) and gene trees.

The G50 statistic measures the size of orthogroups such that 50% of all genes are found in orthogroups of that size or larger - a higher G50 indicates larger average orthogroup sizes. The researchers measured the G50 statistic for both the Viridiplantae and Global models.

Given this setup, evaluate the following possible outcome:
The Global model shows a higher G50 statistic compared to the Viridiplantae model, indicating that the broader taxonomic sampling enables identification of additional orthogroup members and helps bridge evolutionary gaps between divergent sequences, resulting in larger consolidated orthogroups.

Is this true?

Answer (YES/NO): YES